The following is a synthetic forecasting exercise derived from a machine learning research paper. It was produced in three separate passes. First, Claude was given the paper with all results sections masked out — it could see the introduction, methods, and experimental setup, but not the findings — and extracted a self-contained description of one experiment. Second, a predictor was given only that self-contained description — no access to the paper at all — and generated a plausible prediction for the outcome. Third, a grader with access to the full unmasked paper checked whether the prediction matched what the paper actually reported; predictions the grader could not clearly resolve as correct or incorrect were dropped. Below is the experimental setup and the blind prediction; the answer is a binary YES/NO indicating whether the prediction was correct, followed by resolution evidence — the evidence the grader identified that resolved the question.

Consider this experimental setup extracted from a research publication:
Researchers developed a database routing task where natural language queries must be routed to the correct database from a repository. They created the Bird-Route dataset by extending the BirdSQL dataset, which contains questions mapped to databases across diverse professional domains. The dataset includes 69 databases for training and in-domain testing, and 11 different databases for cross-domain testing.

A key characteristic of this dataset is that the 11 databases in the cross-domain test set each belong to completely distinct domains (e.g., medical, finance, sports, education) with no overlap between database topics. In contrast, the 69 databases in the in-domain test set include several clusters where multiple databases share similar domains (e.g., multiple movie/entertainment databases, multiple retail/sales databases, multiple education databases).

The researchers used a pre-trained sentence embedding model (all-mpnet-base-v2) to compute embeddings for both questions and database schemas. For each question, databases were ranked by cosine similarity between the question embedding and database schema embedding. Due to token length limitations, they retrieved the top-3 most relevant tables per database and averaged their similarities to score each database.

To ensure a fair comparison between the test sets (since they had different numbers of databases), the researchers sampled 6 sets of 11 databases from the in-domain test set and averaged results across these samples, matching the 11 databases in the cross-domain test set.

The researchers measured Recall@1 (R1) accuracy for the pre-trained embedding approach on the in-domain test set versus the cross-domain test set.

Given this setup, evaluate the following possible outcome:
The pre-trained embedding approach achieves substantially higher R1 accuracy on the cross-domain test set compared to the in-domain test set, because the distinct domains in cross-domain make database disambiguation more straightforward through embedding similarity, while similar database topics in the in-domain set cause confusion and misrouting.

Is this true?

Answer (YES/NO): YES